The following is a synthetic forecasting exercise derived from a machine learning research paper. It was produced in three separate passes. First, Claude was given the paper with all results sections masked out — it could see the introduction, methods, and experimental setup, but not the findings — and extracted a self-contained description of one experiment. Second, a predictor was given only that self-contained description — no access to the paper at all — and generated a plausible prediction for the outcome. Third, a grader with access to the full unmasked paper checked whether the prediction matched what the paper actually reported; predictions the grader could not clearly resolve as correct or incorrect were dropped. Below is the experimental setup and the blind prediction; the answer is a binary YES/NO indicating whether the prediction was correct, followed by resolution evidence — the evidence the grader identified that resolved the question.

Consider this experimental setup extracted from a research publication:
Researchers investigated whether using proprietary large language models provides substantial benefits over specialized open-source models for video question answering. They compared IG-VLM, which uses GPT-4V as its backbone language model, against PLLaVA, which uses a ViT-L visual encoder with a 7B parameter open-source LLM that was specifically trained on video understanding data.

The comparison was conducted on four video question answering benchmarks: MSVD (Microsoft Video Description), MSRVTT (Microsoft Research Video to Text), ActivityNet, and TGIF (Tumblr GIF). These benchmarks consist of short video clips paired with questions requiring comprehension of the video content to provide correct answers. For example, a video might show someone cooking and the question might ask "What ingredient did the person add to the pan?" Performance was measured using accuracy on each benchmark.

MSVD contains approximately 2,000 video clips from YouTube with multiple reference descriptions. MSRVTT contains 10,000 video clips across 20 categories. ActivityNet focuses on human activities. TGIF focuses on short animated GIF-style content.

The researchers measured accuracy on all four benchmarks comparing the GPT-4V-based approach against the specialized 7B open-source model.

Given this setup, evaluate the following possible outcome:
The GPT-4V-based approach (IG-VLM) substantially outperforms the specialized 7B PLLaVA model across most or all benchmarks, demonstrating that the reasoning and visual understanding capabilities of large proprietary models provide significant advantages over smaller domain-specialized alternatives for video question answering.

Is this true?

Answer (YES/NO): NO